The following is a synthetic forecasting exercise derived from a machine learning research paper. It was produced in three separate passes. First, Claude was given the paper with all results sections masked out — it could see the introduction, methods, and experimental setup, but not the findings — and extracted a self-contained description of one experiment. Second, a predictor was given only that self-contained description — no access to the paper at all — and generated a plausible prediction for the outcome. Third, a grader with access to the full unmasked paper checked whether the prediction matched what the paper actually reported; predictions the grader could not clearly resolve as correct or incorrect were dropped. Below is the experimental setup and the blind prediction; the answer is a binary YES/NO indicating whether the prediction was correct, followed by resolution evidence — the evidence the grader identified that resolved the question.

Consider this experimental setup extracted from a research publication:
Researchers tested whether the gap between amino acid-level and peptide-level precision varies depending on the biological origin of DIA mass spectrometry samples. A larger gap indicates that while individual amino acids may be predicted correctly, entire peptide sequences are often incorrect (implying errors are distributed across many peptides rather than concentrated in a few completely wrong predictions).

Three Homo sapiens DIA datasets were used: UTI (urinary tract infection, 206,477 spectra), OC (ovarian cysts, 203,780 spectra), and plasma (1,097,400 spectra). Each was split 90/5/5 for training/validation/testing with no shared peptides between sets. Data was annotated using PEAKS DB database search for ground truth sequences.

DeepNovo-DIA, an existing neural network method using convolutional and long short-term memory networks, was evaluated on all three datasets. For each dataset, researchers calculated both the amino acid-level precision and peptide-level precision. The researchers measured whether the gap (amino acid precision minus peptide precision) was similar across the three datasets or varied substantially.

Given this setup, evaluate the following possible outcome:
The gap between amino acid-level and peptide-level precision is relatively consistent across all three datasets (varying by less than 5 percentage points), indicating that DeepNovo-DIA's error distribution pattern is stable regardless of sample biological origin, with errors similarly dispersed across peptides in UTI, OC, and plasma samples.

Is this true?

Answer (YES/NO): NO